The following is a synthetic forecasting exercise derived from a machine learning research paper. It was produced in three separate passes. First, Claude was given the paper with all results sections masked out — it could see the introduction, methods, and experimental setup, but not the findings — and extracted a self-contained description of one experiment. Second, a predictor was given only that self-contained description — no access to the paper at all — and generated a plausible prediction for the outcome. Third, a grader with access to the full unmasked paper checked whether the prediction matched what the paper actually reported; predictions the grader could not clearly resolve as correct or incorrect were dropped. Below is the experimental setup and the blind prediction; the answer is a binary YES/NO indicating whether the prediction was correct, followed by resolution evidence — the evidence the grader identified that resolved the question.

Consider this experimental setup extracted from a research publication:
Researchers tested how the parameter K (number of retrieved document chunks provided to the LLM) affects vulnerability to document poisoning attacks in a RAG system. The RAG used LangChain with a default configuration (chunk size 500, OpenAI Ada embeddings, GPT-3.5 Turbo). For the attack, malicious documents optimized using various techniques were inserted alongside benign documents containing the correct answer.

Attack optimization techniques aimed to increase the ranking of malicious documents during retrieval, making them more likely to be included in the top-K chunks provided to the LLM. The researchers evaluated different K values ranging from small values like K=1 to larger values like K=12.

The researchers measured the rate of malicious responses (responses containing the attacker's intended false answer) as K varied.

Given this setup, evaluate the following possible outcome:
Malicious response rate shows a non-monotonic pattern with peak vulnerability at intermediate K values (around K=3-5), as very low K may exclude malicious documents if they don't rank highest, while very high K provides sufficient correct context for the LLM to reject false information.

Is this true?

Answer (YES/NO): NO